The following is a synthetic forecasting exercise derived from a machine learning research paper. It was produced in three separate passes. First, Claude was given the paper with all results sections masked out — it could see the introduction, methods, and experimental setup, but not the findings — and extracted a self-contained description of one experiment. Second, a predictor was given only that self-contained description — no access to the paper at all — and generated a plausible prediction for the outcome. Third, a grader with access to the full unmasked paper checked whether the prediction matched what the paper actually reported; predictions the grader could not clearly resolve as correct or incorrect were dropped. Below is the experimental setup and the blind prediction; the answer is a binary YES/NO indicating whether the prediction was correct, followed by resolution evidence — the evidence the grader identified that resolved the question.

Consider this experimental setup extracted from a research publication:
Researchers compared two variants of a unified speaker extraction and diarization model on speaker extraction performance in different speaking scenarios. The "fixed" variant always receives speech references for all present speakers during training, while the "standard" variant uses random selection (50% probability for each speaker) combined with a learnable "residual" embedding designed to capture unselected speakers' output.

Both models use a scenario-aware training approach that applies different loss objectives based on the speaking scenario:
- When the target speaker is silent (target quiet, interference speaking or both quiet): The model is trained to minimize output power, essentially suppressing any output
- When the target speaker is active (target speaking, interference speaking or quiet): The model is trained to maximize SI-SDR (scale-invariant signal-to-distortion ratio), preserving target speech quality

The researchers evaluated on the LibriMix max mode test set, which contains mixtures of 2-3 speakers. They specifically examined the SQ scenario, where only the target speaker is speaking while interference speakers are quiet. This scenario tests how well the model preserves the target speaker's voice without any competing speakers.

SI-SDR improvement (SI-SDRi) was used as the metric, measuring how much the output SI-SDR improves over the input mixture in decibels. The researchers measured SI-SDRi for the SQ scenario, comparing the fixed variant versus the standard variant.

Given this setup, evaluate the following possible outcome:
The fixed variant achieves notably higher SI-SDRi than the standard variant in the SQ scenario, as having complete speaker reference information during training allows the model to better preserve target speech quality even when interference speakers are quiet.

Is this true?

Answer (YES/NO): NO